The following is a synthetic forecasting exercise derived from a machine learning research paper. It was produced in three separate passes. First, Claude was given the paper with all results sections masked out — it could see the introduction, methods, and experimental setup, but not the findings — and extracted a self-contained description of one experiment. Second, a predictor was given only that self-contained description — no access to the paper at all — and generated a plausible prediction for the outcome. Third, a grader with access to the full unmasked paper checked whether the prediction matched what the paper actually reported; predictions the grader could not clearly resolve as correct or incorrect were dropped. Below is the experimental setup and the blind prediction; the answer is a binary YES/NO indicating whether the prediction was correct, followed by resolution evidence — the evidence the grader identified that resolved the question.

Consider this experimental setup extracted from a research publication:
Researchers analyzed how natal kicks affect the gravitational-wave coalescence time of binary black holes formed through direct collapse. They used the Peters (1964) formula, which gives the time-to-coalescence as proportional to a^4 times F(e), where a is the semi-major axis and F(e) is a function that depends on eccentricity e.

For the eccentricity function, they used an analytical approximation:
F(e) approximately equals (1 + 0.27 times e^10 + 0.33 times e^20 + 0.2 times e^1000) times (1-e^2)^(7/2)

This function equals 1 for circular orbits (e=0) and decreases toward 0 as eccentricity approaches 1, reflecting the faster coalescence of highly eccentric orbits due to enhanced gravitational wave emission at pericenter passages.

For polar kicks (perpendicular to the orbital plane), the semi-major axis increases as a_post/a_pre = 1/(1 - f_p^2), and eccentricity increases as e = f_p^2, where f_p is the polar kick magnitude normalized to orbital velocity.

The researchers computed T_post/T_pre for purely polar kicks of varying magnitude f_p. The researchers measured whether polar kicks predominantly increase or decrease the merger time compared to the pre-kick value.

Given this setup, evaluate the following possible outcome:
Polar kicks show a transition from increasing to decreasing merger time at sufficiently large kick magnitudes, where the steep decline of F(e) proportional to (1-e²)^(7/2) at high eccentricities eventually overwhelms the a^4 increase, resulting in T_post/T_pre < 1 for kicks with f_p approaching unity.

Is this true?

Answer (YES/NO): NO